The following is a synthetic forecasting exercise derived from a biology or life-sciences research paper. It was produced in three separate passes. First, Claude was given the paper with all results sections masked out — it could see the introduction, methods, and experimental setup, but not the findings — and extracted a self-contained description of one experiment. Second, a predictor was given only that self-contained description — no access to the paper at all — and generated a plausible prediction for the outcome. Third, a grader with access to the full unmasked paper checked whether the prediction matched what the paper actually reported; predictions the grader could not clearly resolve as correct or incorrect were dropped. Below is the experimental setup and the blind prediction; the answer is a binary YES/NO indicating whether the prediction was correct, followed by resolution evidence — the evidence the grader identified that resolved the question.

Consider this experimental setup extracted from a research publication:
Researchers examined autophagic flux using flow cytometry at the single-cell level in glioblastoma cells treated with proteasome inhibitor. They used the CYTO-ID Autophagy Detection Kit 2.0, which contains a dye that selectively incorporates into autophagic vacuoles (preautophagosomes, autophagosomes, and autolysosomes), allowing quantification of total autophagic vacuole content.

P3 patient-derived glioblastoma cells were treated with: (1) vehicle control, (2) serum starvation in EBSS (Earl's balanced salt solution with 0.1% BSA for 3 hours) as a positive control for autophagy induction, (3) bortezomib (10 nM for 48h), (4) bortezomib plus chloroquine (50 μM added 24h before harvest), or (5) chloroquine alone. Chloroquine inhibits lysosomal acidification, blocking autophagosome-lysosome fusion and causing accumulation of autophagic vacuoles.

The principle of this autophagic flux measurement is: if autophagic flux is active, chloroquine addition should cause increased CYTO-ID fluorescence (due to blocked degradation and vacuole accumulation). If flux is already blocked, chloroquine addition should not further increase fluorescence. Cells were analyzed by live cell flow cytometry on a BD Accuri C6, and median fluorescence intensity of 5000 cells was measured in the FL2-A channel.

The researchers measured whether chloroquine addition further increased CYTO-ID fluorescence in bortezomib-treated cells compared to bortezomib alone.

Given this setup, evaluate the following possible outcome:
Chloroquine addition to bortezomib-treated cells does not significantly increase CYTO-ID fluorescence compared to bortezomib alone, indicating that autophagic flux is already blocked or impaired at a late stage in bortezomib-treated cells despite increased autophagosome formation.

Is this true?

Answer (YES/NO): NO